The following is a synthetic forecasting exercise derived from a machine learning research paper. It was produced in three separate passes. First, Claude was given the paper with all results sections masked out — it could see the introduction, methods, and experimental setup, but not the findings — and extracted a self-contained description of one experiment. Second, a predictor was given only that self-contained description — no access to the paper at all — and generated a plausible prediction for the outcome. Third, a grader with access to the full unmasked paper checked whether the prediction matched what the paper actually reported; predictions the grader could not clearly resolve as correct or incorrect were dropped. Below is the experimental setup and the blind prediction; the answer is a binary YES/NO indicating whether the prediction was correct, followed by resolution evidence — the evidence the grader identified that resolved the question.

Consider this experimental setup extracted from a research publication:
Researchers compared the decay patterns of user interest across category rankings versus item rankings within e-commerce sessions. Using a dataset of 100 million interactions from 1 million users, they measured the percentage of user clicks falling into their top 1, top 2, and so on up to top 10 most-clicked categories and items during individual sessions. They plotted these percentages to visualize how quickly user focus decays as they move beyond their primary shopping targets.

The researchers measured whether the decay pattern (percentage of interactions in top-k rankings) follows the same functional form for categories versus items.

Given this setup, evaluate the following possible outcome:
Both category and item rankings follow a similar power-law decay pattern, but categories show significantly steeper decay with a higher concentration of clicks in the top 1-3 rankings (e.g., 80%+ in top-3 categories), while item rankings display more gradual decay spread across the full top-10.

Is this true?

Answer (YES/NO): NO